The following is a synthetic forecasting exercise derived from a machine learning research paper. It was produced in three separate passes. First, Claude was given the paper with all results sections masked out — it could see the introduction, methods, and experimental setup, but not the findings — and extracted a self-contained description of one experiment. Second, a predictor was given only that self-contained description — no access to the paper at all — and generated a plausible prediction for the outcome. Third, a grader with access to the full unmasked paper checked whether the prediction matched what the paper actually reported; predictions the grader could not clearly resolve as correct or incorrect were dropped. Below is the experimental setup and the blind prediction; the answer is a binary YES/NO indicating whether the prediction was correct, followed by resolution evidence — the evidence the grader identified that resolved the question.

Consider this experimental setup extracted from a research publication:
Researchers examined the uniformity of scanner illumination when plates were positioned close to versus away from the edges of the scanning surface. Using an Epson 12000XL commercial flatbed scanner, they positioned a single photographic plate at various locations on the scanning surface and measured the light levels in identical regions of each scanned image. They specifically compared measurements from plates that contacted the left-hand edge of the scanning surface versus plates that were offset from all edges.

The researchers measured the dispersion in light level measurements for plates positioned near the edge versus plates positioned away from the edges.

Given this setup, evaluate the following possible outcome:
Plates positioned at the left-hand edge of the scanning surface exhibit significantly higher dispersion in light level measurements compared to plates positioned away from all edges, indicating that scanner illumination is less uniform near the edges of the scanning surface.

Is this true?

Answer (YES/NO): YES